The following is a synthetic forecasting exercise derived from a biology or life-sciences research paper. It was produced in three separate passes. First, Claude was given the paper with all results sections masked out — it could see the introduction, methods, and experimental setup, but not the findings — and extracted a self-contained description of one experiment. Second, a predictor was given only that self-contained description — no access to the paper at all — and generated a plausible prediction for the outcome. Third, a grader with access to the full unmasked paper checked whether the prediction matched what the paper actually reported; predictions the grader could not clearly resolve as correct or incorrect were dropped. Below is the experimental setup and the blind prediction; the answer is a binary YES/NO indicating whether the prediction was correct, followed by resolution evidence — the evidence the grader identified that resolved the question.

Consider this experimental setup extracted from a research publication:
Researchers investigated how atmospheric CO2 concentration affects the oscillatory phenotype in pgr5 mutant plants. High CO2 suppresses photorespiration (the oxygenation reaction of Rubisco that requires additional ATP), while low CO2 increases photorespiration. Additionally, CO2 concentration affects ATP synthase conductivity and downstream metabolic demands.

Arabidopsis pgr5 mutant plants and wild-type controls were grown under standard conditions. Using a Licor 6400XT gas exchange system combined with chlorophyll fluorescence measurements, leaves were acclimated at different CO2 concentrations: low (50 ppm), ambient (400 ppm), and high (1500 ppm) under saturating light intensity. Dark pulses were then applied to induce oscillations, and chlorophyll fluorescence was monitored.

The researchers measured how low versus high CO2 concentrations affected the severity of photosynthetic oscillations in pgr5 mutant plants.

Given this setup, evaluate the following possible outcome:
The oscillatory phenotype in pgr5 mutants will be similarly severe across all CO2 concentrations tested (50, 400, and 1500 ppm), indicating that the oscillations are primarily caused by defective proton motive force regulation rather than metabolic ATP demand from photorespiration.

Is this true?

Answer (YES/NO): NO